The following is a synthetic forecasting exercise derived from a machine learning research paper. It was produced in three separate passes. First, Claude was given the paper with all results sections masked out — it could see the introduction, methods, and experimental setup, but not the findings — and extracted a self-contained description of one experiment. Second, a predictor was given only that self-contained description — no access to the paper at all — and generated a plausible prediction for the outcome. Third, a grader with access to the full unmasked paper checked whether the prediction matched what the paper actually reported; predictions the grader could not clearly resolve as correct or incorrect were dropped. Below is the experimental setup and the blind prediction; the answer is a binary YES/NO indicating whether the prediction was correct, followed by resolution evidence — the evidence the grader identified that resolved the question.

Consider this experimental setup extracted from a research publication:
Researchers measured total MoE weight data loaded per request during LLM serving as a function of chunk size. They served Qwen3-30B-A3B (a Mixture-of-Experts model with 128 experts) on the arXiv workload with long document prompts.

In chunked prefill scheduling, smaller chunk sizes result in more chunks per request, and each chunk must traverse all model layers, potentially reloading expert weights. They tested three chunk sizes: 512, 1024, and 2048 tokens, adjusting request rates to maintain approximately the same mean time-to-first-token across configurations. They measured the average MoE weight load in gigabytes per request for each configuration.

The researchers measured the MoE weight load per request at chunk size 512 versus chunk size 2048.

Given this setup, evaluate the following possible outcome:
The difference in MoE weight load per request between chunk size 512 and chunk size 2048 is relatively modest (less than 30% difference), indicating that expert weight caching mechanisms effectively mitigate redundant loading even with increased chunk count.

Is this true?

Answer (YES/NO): NO